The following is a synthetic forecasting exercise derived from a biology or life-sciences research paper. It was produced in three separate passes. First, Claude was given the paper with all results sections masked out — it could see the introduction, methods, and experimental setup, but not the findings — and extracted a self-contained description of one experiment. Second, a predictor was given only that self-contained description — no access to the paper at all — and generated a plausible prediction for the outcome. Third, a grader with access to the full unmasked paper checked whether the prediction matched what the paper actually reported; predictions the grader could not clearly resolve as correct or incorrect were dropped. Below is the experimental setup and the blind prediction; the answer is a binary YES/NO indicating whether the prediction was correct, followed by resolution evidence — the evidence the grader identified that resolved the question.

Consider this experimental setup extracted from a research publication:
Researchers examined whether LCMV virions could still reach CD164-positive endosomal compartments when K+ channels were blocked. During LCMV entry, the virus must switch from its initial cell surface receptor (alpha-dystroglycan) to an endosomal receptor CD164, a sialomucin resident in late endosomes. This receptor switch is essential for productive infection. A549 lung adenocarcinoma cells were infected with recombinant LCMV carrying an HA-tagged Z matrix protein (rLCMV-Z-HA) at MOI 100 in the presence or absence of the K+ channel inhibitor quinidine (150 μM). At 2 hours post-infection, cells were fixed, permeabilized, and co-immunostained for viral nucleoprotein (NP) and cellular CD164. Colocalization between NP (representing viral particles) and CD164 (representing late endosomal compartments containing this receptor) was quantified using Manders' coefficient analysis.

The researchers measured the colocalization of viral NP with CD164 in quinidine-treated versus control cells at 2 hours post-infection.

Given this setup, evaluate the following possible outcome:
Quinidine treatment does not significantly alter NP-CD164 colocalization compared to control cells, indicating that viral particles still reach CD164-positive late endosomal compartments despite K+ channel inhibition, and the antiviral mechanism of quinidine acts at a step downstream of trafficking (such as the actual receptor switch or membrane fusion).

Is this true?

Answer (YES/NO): NO